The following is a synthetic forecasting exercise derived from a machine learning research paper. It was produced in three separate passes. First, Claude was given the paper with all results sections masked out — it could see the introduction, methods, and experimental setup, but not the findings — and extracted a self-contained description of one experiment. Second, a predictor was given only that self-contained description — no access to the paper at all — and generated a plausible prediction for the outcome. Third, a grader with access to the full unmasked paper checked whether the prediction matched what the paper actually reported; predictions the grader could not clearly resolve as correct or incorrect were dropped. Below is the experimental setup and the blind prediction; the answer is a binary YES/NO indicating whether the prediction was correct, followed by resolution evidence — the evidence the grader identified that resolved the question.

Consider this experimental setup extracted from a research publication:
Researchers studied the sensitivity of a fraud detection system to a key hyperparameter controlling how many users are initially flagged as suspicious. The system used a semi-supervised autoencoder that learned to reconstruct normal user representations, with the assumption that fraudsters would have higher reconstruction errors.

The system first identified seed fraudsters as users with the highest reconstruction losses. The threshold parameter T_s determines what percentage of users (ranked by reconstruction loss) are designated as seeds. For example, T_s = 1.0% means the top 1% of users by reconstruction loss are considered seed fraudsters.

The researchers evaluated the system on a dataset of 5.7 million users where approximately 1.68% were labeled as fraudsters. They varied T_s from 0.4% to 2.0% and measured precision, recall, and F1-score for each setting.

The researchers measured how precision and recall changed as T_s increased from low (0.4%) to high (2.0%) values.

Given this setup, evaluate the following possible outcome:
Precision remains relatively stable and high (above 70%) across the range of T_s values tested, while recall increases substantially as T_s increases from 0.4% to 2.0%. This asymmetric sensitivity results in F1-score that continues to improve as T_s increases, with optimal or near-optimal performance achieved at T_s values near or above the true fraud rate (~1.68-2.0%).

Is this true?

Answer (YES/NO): NO